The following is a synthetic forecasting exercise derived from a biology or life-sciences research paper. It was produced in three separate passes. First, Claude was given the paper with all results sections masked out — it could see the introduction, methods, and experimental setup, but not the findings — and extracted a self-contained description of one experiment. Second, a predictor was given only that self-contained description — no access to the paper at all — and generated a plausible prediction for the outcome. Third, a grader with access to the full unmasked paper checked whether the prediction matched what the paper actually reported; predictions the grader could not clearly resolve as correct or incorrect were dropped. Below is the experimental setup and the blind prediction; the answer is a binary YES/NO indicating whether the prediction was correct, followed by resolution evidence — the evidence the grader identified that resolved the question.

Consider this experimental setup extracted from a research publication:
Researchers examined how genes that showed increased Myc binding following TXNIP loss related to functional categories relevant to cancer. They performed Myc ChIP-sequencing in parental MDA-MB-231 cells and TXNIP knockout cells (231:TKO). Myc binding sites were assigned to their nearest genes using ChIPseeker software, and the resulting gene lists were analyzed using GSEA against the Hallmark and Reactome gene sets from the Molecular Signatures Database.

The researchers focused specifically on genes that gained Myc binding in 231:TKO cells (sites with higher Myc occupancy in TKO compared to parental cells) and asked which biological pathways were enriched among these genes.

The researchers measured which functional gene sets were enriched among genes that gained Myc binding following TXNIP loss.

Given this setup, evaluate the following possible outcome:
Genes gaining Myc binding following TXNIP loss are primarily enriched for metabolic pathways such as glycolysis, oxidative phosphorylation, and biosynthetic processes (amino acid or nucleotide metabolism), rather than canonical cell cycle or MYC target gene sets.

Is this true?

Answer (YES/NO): NO